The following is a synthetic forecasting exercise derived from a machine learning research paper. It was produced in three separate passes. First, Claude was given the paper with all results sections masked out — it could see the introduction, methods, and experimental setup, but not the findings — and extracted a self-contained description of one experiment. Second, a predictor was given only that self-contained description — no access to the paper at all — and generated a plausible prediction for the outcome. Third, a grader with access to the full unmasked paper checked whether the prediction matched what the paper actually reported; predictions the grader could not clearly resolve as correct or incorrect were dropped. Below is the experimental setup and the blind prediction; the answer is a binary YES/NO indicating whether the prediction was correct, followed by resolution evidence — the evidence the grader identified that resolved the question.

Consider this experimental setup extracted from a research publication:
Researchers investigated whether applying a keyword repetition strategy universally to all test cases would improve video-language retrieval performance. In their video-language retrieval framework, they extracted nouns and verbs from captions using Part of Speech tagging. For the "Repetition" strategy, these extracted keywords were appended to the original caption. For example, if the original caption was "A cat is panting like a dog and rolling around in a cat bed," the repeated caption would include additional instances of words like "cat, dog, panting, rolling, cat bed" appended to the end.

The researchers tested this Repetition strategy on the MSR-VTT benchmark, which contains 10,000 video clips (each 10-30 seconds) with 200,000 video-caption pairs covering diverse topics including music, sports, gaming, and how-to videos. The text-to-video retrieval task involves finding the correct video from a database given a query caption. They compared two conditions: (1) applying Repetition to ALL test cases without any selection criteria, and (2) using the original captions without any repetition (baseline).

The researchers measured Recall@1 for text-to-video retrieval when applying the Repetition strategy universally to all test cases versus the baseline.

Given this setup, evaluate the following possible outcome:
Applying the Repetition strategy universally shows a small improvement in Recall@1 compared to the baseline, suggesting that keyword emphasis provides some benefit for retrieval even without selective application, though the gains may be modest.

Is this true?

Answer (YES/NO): NO